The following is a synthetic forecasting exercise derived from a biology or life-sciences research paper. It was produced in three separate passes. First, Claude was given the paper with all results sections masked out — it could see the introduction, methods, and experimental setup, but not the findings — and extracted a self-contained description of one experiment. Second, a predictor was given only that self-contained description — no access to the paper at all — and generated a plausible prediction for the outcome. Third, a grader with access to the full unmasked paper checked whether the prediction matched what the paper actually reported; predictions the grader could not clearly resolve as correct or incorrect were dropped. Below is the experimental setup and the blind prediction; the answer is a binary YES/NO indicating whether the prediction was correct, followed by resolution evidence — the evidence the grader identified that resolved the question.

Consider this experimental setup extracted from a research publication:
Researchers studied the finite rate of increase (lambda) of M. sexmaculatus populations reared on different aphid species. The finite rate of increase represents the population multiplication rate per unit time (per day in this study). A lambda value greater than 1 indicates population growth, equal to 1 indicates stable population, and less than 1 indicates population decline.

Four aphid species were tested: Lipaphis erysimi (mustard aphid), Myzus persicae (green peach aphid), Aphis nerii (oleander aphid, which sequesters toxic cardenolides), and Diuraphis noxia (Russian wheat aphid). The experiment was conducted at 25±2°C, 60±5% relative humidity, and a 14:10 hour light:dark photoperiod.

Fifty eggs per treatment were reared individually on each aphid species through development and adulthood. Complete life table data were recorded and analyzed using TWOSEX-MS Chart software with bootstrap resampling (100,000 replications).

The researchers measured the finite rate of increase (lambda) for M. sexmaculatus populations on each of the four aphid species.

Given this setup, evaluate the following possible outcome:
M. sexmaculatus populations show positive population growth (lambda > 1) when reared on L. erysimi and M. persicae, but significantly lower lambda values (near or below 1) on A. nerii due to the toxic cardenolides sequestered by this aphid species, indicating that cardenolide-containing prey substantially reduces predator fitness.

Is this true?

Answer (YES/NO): NO